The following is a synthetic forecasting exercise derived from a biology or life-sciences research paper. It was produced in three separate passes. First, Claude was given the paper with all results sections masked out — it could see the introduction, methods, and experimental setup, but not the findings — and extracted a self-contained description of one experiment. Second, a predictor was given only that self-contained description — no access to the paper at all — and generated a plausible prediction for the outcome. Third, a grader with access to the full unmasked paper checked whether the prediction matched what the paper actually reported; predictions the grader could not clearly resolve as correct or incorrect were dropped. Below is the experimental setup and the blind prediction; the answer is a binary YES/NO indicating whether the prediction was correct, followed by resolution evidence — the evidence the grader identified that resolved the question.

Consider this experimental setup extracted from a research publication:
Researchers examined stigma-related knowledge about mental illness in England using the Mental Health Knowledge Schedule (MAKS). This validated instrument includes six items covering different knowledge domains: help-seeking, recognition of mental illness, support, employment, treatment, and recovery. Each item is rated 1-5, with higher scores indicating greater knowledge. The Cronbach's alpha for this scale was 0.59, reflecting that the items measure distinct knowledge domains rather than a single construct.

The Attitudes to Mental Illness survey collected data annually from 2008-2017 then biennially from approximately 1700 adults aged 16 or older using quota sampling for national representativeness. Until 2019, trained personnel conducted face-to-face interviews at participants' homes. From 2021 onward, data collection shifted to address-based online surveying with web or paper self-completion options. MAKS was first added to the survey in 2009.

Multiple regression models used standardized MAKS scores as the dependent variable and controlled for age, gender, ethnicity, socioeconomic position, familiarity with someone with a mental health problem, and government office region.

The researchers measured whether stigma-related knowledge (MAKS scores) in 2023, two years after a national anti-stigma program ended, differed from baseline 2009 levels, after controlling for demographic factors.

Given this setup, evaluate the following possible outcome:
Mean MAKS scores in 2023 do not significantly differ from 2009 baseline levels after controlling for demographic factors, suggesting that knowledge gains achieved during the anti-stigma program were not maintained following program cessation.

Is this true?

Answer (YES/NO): YES